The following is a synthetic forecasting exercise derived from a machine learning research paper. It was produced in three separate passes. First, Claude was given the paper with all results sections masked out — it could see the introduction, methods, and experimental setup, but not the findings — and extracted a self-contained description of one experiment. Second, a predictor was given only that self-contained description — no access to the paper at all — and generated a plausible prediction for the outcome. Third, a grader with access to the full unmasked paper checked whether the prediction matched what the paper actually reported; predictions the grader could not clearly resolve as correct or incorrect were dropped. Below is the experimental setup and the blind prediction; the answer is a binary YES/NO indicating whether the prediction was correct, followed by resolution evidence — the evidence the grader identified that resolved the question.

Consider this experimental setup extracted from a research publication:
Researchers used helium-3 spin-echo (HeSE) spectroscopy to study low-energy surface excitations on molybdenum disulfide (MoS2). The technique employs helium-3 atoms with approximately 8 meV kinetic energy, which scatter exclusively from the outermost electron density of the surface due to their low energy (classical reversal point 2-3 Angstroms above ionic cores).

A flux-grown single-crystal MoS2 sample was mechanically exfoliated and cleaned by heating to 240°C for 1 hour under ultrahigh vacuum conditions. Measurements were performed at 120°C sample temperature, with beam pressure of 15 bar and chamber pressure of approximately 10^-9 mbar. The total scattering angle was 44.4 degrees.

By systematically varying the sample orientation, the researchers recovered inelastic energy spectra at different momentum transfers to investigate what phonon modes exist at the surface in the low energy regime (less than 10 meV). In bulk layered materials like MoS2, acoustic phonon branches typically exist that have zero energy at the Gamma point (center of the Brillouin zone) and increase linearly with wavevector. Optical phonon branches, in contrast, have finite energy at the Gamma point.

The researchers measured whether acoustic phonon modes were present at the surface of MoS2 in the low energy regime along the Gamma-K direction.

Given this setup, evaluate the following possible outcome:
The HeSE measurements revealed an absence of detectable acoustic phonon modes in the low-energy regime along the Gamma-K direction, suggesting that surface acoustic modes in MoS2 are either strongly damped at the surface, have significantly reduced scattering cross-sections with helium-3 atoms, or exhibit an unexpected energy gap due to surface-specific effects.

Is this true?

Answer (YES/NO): YES